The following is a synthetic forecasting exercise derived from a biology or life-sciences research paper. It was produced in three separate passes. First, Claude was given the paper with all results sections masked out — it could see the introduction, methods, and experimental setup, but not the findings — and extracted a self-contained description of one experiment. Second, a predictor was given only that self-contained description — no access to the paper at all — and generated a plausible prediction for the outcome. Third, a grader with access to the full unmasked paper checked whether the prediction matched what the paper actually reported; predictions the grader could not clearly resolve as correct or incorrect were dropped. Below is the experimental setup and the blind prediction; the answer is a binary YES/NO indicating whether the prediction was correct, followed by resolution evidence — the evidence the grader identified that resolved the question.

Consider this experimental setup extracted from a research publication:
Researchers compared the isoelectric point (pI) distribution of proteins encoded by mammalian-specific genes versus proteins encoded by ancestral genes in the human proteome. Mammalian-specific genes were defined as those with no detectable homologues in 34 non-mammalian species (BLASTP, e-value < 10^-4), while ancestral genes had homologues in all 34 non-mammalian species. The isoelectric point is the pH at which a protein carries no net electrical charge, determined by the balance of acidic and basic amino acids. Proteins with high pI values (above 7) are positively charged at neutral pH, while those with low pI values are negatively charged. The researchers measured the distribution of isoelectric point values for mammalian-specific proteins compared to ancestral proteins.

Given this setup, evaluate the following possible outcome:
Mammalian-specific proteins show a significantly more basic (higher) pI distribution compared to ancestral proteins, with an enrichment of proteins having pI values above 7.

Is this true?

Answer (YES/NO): YES